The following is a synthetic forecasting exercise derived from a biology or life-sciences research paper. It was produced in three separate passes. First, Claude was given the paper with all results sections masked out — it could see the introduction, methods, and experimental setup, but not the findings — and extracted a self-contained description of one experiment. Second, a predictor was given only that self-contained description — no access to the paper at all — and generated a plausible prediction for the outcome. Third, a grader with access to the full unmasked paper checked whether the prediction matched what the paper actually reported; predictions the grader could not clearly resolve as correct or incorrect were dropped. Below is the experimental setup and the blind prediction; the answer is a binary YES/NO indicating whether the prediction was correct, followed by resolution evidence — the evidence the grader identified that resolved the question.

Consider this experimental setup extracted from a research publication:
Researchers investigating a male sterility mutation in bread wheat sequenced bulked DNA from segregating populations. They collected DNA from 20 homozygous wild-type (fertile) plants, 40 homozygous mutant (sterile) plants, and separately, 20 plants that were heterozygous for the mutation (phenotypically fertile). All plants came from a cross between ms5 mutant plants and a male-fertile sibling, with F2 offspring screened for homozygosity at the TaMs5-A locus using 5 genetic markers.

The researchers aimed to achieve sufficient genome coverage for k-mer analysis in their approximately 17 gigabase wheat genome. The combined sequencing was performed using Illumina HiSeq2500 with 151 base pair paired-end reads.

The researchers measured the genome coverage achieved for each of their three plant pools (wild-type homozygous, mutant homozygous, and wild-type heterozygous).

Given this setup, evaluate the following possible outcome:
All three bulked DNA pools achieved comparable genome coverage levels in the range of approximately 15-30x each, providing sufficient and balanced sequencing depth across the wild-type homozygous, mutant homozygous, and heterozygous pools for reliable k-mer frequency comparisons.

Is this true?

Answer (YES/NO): NO